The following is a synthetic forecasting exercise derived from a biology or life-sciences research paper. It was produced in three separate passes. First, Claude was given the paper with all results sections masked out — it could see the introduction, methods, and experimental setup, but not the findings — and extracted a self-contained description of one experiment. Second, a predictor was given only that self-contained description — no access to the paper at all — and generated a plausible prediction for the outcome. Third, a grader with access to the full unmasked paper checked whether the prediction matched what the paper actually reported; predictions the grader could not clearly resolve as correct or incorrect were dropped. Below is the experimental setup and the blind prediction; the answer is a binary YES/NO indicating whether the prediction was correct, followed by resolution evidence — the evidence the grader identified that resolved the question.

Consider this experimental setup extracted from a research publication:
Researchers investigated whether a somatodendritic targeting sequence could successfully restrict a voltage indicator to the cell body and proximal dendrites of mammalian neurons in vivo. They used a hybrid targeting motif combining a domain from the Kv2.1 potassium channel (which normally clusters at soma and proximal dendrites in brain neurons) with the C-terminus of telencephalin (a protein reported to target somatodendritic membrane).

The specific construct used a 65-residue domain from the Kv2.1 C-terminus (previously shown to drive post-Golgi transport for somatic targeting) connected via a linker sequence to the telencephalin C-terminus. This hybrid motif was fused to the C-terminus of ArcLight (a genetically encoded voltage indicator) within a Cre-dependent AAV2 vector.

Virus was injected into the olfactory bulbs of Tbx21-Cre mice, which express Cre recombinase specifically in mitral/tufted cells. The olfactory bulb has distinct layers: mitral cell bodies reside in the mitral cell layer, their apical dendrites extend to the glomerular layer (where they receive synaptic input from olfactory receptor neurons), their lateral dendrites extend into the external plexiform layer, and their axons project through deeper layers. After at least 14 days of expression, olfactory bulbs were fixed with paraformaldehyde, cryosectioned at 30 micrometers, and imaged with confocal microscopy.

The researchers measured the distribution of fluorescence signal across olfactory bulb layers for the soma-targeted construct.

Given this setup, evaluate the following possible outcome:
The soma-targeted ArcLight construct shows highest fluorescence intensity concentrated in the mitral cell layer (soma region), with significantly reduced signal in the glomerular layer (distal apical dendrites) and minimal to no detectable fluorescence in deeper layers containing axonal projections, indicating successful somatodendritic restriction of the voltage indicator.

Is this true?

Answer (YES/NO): YES